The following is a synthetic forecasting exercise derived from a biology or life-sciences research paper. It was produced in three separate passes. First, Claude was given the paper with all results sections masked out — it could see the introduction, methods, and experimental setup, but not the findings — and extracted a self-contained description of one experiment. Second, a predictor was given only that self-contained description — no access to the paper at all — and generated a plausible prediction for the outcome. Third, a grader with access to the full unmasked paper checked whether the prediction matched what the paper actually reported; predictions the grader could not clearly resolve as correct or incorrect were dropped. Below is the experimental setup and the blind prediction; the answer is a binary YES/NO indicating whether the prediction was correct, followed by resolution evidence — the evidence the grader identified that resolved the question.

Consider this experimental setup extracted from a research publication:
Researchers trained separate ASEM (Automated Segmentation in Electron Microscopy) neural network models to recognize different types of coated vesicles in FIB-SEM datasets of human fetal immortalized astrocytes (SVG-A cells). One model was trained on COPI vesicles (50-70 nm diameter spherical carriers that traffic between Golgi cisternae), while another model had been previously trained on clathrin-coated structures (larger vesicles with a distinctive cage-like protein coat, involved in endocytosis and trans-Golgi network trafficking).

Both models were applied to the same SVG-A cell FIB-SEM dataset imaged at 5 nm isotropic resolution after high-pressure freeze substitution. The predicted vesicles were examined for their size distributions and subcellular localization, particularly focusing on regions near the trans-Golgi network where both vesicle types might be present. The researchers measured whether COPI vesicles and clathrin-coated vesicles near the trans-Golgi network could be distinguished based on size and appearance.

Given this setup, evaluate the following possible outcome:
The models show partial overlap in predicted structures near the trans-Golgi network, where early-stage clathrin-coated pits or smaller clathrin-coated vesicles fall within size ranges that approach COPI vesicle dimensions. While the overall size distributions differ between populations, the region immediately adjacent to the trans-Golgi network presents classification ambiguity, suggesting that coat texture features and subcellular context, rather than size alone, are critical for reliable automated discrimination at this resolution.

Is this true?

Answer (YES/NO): NO